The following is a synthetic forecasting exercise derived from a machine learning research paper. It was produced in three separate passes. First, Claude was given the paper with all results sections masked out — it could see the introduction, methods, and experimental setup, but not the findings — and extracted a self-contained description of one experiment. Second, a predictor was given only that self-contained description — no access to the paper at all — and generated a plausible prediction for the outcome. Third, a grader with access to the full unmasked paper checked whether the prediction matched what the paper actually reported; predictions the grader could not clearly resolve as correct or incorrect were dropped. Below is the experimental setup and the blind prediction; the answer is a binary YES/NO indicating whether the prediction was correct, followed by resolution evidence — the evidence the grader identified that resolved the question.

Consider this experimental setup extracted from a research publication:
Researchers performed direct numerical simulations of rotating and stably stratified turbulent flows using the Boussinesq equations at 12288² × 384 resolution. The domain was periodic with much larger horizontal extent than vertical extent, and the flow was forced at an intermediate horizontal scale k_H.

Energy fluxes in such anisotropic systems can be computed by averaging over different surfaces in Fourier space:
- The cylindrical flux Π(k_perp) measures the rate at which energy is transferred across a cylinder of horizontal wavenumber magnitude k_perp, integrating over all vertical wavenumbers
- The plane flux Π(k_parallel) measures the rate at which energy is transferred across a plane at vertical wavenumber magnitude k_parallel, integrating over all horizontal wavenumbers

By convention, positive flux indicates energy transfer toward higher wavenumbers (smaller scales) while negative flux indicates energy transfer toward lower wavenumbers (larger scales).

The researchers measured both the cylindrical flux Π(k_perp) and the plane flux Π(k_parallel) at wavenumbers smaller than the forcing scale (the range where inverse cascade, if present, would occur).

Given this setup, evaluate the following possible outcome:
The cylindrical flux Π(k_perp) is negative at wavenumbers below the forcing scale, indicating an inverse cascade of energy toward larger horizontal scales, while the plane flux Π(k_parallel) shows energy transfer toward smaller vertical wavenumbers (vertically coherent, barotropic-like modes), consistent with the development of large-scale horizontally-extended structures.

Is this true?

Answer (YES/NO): NO